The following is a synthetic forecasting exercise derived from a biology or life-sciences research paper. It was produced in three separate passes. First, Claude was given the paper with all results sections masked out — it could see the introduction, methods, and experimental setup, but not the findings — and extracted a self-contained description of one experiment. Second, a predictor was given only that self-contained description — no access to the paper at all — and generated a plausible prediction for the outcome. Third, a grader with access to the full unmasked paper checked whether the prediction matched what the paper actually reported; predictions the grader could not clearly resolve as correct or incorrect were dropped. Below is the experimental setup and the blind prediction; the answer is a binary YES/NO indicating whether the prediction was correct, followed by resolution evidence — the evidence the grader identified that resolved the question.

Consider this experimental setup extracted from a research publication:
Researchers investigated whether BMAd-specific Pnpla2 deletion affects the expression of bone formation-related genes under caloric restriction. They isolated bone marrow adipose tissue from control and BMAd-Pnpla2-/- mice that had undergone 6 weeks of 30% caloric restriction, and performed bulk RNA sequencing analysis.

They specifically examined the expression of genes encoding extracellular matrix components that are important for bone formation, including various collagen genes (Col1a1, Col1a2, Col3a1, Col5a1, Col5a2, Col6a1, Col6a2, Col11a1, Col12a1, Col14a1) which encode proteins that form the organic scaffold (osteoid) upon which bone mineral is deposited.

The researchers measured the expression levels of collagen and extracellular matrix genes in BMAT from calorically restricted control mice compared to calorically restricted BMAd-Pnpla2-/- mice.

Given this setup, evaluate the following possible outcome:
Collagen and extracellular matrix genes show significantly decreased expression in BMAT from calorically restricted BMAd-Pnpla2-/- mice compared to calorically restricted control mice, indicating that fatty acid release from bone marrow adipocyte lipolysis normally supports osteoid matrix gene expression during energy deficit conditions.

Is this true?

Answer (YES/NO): YES